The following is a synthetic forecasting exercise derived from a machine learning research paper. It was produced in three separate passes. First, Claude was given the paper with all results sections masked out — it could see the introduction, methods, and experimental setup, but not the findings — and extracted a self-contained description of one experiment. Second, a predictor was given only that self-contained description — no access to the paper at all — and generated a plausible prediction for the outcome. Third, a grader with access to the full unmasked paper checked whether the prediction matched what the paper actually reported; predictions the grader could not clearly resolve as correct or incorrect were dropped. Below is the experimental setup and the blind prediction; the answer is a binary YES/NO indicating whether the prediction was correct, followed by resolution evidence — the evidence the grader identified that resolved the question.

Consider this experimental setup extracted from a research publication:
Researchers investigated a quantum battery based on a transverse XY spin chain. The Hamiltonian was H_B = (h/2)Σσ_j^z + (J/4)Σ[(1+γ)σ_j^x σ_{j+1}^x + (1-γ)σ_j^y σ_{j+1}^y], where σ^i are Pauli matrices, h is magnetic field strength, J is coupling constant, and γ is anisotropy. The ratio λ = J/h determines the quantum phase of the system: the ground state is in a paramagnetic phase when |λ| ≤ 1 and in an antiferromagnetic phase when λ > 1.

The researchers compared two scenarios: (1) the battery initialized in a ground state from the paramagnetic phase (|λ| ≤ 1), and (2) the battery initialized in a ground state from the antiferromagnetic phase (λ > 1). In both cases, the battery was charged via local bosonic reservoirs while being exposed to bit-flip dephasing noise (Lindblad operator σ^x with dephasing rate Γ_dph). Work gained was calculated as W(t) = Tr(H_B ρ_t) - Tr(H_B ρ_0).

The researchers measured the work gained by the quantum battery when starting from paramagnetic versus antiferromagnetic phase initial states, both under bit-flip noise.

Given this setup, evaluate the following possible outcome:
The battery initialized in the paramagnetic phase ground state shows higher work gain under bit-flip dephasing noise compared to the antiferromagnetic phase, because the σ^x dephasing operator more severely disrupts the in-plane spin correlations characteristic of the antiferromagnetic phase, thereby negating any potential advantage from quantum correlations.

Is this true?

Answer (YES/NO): YES